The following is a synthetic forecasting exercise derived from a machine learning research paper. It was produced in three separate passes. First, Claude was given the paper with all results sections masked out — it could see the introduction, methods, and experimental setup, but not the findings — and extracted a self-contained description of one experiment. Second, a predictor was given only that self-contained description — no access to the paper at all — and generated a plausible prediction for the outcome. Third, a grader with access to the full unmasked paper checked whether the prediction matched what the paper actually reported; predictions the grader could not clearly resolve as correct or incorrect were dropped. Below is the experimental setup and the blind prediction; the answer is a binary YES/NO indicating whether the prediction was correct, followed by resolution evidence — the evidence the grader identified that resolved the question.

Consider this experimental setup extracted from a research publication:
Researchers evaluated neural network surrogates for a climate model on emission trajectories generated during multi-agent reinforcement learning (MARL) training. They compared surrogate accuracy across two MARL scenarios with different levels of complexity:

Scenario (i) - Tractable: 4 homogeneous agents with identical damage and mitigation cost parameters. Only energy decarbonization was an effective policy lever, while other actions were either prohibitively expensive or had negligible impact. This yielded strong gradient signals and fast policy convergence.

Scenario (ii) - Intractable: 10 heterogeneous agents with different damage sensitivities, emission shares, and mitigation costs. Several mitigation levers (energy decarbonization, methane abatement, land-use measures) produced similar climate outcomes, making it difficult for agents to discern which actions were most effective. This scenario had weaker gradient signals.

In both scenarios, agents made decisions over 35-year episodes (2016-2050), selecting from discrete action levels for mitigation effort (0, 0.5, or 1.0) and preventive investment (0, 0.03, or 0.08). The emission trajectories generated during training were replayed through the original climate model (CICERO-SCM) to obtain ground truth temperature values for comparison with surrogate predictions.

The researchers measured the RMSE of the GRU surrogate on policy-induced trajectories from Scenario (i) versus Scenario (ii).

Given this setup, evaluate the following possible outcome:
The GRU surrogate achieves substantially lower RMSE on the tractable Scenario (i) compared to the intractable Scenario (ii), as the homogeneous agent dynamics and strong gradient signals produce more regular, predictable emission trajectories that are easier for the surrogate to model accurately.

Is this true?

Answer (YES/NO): NO